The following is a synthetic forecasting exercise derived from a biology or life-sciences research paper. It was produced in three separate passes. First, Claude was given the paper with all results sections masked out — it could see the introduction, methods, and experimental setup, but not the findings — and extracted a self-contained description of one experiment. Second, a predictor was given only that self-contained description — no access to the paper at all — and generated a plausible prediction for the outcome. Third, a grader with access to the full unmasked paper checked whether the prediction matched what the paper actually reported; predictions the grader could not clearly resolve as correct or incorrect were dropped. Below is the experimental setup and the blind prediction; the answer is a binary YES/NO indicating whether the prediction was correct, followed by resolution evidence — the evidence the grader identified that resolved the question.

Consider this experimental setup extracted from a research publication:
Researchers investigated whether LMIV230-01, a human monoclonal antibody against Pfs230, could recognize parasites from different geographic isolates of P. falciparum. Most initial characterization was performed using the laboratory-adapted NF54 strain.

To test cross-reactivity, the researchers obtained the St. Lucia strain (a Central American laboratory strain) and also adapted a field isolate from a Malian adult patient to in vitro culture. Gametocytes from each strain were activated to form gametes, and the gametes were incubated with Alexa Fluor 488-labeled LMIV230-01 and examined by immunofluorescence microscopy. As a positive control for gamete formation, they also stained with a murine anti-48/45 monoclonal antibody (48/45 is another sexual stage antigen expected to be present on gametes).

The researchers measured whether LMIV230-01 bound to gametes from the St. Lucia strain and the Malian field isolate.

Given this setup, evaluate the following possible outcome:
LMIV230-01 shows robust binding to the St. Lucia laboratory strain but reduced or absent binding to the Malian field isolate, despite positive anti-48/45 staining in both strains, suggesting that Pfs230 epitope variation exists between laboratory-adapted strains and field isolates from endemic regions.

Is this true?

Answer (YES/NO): NO